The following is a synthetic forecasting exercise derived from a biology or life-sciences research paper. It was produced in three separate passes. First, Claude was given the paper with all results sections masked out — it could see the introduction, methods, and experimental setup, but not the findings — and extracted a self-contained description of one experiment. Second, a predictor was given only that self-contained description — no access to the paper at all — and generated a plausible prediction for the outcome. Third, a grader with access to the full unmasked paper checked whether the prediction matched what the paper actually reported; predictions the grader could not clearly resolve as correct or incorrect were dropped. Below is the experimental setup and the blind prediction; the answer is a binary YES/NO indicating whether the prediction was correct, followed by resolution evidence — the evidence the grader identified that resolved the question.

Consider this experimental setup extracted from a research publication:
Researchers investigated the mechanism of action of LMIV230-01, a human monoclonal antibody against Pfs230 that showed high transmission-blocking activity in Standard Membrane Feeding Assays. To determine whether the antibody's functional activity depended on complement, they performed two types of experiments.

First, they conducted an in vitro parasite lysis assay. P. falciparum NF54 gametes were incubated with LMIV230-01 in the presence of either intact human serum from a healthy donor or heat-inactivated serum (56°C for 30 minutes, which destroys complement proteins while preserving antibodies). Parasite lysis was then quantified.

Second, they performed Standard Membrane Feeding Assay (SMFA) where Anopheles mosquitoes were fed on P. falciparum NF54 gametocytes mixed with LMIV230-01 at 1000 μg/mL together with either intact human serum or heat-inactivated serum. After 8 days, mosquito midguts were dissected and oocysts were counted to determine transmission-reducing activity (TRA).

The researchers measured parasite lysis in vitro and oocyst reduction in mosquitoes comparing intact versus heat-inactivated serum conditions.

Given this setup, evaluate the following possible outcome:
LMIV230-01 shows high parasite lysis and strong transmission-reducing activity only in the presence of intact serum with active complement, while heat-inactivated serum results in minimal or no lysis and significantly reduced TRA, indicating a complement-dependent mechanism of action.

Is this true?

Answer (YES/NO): YES